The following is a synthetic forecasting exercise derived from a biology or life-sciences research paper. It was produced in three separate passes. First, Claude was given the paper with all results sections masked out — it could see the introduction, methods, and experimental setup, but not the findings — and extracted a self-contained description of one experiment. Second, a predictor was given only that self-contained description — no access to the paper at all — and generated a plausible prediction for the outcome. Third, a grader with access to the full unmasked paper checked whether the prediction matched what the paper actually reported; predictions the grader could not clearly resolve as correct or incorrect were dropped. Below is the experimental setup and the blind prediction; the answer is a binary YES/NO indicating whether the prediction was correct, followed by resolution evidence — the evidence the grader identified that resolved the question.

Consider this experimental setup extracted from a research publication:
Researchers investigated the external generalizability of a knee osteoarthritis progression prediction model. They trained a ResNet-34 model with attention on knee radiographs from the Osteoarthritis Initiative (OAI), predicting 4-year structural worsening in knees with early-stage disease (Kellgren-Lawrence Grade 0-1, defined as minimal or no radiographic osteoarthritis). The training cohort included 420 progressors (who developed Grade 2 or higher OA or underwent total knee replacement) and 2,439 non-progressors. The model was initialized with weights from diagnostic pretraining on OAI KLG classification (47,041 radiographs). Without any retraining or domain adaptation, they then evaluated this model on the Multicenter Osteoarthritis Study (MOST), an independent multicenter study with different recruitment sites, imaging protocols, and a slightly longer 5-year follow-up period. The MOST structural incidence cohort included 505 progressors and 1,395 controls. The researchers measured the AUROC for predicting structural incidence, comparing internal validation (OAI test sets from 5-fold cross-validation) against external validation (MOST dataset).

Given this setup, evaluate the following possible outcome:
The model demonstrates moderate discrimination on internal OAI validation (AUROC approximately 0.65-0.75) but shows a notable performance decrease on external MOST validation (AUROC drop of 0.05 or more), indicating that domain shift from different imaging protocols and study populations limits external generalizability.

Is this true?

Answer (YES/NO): NO